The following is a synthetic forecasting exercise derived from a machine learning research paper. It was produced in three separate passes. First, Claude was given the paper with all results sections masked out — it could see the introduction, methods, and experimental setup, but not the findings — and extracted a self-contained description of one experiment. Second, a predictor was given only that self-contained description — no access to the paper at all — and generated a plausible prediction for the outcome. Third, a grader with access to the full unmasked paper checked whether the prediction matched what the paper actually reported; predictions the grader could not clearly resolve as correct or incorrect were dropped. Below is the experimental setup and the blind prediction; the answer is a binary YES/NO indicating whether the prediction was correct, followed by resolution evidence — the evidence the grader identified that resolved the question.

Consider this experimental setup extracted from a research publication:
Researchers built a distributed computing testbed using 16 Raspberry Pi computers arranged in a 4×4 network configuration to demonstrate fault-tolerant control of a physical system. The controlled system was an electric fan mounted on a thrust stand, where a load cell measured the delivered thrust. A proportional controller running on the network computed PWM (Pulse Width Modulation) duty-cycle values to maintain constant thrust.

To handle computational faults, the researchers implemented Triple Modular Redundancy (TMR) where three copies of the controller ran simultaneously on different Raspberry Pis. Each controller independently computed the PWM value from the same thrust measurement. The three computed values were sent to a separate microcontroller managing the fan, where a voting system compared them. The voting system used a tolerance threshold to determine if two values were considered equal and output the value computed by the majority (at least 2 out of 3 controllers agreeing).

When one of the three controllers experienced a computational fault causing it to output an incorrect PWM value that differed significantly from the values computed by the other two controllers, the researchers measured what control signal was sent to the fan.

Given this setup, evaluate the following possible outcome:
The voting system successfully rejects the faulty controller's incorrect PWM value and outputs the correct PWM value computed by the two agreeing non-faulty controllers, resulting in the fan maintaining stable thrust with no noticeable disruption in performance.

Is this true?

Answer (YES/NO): YES